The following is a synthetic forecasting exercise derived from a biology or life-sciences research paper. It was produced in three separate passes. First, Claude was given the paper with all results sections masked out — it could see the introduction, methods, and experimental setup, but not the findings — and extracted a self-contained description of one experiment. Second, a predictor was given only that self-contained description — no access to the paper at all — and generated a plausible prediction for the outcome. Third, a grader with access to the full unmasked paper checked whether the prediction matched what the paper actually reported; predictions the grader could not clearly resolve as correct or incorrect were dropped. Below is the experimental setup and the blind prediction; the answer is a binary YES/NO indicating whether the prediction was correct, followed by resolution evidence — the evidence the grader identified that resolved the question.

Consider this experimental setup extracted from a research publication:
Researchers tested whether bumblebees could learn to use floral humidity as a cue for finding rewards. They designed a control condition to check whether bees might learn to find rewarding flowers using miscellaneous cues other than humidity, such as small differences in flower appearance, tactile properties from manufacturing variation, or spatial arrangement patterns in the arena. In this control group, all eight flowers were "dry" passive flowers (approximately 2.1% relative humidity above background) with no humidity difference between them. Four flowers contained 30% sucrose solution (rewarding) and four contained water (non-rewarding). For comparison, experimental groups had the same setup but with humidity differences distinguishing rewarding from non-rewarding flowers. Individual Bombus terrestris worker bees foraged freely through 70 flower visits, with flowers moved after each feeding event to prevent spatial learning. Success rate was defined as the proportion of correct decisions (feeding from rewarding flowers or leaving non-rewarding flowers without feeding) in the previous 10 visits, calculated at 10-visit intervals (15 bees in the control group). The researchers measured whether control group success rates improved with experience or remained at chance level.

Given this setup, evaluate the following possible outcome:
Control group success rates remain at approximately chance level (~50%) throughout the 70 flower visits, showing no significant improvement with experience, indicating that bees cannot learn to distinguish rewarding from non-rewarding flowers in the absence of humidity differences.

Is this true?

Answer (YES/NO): NO